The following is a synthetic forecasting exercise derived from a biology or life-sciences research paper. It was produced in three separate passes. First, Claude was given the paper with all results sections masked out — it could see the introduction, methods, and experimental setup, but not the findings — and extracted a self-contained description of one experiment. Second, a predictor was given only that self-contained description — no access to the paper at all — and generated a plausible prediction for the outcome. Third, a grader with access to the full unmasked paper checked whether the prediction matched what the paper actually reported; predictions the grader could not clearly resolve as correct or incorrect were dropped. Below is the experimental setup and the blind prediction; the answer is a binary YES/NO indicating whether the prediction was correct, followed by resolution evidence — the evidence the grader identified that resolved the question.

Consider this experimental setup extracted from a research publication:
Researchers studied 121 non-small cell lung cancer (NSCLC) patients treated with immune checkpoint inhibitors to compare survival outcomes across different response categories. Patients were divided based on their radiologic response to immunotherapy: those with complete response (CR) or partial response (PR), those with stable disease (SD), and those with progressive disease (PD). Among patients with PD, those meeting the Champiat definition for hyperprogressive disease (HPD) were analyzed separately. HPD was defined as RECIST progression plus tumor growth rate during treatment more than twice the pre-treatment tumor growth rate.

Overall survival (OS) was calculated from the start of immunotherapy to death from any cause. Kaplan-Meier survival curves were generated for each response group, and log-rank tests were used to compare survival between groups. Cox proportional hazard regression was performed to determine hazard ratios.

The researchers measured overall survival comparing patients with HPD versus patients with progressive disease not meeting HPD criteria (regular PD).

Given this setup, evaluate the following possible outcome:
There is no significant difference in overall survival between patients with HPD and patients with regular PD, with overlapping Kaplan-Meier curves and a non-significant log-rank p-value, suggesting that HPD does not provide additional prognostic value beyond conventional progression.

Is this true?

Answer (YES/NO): YES